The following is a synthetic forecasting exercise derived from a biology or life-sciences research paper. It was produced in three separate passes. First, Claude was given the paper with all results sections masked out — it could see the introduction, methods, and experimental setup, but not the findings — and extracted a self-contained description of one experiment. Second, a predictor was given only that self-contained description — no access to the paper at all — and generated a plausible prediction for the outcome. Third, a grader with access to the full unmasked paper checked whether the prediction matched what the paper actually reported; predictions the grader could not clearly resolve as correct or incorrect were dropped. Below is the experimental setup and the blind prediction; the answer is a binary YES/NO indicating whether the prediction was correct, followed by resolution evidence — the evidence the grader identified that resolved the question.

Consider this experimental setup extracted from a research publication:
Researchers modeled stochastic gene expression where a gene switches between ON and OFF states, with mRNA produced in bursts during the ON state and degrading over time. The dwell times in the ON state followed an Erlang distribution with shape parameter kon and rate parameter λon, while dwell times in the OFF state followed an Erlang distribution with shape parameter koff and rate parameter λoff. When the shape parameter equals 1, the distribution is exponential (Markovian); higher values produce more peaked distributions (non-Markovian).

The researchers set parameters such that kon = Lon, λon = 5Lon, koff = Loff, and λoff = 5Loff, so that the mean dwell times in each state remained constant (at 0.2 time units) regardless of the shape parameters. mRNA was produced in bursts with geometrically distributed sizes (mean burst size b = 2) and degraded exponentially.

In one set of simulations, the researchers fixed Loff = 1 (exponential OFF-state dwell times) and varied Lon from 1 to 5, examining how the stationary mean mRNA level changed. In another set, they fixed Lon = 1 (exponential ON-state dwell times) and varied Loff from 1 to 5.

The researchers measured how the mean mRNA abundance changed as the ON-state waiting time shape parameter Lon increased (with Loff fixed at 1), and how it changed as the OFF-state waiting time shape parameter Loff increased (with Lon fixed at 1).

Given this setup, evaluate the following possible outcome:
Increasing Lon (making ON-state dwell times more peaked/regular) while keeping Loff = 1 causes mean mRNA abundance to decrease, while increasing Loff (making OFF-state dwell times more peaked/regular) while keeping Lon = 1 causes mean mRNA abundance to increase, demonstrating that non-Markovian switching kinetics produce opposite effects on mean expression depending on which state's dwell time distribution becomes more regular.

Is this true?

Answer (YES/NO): YES